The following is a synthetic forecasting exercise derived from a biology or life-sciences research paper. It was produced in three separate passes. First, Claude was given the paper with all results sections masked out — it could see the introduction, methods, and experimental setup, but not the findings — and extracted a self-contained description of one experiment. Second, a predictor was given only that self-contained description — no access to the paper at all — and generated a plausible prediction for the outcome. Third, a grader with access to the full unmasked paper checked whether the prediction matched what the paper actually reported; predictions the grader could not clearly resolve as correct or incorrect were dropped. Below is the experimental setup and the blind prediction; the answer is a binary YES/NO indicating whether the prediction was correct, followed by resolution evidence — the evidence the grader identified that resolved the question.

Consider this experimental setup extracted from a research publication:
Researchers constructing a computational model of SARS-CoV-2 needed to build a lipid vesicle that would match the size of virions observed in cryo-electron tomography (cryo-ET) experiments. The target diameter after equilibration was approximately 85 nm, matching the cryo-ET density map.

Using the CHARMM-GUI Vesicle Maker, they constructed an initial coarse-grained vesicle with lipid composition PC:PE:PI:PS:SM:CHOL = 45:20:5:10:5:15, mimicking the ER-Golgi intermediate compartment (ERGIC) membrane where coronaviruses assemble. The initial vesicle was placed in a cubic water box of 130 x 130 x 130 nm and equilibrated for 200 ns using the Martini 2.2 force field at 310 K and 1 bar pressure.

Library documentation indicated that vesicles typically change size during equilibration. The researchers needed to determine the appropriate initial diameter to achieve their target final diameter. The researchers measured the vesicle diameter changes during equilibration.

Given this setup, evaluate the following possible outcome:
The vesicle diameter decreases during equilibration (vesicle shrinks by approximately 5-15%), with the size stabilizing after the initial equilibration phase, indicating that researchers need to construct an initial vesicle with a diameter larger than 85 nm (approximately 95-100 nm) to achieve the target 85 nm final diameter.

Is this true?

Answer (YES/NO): NO